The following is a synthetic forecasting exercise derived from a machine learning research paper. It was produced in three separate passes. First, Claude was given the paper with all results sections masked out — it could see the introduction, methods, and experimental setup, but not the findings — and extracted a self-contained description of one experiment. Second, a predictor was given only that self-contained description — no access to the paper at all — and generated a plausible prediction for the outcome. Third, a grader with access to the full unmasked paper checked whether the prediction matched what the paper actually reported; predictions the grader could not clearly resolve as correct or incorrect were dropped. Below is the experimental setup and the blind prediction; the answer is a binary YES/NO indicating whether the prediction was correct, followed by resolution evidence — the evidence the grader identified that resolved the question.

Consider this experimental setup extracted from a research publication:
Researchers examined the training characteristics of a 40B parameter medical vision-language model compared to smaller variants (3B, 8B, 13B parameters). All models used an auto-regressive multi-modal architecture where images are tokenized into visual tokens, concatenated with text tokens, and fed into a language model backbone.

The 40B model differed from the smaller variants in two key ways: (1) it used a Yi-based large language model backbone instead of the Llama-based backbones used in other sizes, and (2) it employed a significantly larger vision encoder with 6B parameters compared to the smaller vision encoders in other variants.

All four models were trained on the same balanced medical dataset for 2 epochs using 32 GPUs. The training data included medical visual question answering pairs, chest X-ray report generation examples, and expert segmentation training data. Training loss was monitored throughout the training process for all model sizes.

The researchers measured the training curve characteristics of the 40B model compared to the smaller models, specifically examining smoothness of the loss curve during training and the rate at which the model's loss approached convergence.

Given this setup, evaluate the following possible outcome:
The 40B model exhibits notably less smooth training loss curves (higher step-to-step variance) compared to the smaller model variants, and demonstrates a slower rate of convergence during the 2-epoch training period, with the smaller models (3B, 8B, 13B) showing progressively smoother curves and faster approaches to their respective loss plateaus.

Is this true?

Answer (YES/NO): NO